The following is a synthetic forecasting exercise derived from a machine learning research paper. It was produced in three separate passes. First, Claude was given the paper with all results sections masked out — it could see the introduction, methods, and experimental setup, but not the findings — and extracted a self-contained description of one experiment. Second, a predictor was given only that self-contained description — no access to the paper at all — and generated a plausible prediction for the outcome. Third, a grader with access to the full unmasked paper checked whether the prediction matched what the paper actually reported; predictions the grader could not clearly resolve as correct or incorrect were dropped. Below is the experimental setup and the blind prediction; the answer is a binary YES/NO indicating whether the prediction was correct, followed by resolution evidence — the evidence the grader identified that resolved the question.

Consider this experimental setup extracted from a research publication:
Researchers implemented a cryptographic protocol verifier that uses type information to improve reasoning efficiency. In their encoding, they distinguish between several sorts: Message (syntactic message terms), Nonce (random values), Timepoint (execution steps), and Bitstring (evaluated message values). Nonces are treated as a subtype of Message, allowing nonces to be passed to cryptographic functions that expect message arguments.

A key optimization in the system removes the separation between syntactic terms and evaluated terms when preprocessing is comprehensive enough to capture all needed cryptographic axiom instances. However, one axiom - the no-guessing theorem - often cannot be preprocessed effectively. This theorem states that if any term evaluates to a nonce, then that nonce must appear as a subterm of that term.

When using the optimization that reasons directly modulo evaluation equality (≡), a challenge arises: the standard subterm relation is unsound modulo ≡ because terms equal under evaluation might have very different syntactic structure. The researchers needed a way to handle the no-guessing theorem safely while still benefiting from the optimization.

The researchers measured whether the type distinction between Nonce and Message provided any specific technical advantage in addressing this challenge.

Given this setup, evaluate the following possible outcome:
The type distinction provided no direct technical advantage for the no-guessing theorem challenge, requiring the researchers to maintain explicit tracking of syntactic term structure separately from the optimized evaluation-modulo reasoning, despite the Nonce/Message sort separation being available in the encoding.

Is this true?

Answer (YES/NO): NO